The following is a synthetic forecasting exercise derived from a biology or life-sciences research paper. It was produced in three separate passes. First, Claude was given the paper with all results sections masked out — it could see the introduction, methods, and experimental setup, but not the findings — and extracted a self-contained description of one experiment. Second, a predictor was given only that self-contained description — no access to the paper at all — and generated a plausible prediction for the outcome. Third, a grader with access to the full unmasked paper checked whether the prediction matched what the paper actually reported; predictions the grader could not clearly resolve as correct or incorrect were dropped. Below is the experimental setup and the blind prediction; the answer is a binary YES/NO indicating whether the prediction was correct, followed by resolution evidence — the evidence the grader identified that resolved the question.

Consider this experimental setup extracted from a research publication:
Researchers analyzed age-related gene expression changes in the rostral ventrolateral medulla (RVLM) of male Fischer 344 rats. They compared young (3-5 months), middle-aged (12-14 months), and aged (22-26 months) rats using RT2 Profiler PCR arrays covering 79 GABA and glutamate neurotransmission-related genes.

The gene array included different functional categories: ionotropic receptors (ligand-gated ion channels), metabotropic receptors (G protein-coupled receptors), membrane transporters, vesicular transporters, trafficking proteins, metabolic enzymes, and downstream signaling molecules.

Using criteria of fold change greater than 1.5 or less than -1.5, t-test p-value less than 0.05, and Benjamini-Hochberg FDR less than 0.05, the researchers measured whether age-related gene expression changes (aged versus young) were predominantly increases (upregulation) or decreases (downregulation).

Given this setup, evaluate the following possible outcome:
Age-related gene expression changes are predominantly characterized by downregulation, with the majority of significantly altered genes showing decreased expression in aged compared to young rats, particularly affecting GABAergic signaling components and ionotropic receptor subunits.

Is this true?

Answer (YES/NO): NO